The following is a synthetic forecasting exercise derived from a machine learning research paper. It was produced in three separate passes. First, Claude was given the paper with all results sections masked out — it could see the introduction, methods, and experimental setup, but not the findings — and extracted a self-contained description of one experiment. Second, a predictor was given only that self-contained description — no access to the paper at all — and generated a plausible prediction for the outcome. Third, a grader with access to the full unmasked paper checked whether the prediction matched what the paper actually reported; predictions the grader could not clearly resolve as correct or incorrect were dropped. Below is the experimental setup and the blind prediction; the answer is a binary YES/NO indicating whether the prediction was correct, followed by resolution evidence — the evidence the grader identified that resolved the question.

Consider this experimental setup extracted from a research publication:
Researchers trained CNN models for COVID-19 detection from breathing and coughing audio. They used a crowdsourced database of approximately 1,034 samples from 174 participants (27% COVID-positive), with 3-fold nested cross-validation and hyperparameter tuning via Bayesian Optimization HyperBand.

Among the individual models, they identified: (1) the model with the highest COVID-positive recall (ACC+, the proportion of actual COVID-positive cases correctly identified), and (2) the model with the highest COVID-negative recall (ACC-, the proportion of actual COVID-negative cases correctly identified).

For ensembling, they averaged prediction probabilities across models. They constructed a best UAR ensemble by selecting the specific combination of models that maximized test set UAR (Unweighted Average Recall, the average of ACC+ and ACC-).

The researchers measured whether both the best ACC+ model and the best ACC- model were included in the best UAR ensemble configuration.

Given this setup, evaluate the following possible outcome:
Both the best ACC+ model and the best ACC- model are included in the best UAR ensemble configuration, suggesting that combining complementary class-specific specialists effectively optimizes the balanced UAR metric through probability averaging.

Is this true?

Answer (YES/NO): YES